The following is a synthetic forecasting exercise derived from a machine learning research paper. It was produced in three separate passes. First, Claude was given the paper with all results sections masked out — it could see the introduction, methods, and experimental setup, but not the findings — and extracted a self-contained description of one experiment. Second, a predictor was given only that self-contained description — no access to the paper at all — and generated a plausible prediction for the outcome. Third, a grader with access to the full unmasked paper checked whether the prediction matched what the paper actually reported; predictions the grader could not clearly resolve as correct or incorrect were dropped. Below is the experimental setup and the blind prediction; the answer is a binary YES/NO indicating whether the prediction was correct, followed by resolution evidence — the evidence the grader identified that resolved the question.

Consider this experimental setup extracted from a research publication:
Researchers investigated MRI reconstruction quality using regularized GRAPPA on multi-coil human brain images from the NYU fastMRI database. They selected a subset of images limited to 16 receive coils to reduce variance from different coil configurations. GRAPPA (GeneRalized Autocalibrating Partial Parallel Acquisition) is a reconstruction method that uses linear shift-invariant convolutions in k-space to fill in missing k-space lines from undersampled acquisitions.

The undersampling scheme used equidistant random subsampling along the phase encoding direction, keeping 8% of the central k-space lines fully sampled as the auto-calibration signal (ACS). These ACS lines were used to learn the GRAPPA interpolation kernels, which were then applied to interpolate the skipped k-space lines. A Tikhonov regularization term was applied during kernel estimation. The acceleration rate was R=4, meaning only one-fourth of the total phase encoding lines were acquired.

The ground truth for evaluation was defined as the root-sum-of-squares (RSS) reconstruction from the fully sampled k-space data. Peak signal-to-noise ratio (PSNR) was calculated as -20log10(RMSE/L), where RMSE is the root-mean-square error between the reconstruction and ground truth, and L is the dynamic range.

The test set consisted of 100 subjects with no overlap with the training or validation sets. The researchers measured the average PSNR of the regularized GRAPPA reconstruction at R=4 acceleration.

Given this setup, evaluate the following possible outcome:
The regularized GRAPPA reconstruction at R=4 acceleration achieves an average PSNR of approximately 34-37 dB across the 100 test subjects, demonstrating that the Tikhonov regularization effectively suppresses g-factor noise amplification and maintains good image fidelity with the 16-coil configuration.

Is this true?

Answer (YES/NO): NO